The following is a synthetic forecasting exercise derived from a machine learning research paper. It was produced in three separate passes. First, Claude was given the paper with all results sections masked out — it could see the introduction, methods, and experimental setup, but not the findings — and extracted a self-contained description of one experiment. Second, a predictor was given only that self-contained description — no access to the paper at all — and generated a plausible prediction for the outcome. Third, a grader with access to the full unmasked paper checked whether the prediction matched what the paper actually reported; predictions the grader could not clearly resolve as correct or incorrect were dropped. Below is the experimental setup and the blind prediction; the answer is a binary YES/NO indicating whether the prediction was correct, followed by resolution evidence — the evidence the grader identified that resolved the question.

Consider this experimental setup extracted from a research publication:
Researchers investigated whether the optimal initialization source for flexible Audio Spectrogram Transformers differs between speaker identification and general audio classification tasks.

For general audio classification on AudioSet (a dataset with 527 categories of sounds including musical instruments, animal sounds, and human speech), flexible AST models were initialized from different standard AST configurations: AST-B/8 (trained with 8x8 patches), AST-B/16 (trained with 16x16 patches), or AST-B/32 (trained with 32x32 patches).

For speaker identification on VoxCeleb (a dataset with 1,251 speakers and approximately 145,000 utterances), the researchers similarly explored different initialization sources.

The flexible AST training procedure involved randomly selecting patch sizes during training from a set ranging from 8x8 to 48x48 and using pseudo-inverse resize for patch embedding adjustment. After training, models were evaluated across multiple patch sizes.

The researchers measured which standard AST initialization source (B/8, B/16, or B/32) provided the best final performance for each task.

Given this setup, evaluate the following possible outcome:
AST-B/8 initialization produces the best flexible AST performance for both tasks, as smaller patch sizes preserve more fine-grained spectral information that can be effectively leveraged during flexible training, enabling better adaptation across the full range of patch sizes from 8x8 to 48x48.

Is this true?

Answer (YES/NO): NO